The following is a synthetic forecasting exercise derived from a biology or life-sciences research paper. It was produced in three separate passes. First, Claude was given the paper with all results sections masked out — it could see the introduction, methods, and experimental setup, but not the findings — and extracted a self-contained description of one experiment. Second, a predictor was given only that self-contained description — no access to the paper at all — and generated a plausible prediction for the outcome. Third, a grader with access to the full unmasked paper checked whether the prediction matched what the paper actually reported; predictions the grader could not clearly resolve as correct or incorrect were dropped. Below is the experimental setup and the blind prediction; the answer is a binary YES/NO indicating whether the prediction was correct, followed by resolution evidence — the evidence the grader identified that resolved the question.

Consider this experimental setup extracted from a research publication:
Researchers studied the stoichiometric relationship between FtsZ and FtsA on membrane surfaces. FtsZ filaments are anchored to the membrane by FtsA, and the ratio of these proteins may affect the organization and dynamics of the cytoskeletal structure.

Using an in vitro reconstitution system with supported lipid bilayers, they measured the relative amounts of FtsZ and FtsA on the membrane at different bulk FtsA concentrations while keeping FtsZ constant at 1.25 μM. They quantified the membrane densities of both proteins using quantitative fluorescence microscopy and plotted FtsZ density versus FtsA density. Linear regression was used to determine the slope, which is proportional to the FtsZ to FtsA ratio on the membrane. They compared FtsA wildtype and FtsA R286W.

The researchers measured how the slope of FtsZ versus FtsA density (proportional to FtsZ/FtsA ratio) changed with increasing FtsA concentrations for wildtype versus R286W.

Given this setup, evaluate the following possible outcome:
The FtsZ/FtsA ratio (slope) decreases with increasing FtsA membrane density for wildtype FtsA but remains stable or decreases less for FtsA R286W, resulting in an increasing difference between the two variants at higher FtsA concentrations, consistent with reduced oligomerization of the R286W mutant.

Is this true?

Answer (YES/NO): YES